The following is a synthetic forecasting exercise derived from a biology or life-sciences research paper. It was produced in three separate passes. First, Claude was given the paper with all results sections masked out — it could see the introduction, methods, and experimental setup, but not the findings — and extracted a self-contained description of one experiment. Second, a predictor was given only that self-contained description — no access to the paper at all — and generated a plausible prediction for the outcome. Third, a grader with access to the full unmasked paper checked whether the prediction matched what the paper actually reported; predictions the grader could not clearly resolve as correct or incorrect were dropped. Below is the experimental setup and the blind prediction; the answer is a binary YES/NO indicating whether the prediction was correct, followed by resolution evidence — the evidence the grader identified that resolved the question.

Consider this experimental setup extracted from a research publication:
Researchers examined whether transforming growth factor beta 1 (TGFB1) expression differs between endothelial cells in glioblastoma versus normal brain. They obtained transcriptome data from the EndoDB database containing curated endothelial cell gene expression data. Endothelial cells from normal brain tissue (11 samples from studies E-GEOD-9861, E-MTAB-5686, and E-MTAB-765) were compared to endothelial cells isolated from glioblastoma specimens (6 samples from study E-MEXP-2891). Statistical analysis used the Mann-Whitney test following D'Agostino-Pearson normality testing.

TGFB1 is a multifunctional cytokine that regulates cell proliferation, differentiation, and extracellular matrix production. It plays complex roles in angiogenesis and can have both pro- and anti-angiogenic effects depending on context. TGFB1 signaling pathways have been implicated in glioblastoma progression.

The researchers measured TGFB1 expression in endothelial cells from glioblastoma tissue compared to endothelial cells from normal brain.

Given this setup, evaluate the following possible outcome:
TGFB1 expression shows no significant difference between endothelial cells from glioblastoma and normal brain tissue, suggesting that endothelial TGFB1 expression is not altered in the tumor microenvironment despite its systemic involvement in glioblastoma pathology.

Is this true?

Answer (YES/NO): NO